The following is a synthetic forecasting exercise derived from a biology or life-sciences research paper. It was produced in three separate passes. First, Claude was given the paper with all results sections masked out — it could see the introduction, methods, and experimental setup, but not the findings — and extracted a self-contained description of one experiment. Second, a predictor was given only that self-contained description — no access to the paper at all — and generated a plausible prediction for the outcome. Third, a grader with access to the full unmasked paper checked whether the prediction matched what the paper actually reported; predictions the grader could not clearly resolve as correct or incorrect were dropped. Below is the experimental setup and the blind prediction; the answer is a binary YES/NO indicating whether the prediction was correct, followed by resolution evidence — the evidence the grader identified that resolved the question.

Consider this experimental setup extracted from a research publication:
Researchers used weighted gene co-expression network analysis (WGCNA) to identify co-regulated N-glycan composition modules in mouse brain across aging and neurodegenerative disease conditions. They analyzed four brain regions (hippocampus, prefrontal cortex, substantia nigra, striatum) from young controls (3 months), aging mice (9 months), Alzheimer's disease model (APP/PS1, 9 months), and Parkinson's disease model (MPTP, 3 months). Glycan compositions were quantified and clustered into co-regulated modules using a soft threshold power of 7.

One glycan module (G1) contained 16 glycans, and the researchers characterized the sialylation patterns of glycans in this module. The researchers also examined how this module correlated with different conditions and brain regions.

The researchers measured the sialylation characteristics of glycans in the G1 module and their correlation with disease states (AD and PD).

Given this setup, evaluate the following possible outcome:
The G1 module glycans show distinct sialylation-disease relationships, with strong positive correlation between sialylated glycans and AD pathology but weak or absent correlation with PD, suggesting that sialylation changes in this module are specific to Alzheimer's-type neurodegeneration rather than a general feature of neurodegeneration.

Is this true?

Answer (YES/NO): NO